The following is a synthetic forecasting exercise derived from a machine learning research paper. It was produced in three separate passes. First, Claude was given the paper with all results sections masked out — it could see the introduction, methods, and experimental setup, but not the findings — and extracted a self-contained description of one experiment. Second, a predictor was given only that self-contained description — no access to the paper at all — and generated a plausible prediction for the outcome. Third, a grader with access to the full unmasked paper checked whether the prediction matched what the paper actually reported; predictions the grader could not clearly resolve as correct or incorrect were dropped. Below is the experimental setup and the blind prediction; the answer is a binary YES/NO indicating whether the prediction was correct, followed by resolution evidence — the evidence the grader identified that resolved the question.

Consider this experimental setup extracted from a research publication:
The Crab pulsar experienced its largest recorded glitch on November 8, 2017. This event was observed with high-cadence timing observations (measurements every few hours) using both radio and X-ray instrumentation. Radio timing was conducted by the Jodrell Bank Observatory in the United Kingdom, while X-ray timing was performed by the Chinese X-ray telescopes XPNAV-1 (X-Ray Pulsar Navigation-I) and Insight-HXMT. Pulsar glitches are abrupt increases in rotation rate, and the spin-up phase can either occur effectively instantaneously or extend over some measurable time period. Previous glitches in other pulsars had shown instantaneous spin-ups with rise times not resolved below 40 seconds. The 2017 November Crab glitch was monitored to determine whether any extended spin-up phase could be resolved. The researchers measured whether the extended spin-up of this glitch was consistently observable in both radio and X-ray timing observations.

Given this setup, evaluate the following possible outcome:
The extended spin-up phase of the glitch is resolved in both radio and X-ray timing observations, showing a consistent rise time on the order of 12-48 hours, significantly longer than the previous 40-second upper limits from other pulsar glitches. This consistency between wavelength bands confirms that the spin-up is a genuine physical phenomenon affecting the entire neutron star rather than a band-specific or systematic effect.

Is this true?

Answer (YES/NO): YES